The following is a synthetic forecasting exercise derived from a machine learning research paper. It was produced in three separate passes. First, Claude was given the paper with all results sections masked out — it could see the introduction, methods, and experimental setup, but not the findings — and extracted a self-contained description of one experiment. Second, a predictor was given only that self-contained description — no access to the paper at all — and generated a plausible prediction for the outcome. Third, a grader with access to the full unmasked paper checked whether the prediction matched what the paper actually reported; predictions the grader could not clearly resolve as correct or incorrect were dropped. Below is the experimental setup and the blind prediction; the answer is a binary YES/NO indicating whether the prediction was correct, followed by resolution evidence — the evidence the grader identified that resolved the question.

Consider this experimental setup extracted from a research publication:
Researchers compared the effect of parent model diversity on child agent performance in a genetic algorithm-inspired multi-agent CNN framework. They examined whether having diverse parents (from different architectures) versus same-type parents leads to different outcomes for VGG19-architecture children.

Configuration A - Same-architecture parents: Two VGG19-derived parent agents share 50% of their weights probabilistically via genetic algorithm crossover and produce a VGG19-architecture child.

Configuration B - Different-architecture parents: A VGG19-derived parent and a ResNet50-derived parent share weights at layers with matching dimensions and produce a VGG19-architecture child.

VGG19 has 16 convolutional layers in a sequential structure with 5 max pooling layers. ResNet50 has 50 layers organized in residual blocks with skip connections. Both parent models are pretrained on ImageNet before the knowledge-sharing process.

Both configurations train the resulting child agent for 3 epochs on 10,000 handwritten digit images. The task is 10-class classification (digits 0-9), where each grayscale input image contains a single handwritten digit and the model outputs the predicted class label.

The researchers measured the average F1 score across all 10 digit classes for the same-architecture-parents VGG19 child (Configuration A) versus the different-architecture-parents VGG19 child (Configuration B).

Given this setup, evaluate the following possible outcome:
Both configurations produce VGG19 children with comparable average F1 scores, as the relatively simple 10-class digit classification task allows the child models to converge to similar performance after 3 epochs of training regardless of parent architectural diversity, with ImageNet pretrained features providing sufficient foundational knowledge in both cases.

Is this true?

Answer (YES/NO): NO